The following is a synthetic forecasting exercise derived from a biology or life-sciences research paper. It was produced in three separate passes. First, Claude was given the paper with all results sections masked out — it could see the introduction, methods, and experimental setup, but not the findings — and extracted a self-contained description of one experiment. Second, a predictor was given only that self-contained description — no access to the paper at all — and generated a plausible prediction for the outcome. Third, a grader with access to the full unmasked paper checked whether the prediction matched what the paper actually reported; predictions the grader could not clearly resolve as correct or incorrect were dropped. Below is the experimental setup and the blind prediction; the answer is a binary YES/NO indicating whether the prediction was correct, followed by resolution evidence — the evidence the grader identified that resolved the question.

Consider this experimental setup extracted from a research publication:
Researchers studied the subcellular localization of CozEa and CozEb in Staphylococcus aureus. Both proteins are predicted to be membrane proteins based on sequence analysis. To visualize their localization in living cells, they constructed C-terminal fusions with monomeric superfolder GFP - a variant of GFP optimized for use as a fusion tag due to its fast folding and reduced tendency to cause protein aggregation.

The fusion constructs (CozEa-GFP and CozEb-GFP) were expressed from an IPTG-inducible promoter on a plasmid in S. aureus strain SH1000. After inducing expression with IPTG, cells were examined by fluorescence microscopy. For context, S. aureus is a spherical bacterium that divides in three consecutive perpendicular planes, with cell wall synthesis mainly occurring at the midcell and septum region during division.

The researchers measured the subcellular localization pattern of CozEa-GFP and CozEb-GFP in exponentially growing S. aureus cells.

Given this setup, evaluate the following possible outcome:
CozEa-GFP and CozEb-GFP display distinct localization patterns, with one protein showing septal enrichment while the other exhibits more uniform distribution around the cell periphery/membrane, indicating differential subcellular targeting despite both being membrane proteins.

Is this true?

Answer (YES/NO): NO